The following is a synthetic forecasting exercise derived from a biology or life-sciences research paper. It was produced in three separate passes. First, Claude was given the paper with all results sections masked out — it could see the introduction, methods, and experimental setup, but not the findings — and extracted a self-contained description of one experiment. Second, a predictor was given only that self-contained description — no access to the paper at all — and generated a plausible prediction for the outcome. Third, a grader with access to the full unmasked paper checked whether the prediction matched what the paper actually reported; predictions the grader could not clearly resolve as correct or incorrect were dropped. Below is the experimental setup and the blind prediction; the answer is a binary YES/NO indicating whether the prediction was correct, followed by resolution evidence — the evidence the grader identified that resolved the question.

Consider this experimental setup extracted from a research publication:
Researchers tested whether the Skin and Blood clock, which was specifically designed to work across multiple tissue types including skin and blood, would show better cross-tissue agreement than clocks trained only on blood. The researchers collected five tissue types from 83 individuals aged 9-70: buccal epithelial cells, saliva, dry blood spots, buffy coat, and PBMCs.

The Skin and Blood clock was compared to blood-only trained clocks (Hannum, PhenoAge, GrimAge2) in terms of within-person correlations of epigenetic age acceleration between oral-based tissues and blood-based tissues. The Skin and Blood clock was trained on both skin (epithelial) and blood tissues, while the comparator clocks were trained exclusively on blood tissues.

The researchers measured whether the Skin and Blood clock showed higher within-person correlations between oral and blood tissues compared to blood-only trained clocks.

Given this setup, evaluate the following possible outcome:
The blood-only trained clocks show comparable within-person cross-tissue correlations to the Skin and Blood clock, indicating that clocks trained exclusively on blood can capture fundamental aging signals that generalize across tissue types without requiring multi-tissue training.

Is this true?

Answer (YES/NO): NO